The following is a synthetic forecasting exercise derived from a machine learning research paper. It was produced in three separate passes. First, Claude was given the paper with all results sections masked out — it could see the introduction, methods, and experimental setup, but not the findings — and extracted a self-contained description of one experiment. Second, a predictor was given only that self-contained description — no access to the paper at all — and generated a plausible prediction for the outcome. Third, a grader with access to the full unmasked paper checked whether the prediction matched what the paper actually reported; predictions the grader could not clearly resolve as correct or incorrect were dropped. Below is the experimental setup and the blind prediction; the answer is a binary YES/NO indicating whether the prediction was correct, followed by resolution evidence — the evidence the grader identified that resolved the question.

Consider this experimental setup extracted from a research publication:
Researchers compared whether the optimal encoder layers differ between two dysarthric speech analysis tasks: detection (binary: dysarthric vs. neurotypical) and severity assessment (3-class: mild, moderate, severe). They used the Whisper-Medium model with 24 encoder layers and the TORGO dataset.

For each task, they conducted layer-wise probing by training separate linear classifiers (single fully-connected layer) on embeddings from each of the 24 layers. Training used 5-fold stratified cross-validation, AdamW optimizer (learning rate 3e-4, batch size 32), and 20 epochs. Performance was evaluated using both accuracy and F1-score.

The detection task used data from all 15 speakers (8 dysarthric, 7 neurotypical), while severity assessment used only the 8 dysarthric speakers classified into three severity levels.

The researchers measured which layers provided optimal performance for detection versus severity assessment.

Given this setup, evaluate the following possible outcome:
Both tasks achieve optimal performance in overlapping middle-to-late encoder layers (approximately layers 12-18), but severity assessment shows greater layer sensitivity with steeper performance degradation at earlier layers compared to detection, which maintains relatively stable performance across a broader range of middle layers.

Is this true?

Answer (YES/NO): NO